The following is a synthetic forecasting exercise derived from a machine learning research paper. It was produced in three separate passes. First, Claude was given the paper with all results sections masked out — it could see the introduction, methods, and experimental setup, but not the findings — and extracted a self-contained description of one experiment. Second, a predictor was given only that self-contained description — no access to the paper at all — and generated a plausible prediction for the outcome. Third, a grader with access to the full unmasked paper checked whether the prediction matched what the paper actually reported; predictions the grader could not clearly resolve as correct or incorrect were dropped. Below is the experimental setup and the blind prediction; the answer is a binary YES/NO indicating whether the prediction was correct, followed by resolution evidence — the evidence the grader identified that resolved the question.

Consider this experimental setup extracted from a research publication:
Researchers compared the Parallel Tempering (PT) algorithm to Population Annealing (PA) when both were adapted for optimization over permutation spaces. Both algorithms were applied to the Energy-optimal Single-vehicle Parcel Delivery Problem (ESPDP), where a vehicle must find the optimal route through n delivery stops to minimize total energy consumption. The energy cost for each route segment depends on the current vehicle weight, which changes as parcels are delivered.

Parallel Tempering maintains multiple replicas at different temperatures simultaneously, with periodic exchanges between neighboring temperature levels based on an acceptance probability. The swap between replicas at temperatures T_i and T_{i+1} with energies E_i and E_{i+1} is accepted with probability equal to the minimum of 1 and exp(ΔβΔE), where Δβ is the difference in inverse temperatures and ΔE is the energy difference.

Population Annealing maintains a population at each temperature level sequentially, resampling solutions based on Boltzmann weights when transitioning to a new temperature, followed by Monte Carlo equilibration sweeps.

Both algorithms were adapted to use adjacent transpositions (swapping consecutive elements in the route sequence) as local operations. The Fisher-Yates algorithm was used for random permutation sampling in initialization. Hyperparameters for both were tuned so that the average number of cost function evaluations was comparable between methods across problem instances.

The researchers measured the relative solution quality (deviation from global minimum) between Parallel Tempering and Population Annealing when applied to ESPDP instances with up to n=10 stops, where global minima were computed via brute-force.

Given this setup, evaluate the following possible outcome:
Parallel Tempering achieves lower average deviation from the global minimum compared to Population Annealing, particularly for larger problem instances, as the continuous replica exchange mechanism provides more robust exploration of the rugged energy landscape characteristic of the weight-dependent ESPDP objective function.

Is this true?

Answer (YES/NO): NO